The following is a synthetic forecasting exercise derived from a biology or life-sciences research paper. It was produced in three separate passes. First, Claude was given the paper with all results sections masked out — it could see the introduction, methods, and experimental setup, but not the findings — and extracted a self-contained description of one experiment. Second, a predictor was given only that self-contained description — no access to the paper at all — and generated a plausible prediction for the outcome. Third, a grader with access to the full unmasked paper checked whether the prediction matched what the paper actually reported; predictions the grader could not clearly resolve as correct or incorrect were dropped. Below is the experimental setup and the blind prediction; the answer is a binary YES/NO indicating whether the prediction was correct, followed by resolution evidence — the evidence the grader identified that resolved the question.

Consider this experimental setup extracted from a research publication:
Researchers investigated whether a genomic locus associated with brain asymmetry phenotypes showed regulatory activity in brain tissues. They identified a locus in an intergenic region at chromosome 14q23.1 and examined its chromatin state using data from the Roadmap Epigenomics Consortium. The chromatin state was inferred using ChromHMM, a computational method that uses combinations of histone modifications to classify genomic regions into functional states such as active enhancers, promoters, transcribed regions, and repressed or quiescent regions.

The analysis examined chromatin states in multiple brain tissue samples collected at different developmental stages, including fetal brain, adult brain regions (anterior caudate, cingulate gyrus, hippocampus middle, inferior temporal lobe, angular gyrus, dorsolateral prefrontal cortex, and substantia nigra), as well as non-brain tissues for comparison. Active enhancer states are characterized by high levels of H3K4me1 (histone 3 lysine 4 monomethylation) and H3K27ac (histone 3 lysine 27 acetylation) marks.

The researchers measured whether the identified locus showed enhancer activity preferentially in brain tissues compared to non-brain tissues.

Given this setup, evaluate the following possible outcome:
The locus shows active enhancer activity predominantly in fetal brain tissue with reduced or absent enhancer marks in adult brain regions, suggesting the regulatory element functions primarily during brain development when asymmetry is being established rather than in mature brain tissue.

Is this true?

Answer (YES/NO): NO